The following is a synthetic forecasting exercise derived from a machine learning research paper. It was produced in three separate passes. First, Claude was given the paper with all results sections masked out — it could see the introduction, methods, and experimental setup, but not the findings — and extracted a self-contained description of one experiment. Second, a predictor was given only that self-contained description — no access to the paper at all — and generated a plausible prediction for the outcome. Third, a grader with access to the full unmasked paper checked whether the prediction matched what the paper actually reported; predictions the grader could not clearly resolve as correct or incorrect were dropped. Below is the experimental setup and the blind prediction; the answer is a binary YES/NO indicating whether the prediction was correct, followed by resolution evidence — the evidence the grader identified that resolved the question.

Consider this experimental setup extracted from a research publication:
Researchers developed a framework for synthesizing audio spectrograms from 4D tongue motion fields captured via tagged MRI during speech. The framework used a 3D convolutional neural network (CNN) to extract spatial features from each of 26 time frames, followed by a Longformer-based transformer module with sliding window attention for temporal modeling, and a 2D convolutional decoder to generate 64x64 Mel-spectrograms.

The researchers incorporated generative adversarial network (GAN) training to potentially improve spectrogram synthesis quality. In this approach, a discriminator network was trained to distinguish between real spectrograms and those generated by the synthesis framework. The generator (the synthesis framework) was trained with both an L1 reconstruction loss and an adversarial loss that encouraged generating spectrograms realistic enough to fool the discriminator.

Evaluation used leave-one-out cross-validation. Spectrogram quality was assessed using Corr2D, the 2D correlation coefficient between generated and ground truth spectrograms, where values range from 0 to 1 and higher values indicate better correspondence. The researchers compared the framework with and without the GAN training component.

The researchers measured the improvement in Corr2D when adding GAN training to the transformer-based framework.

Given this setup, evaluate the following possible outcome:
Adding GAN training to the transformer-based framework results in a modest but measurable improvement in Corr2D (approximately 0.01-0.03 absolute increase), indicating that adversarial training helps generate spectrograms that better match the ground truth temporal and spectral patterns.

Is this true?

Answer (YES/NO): NO